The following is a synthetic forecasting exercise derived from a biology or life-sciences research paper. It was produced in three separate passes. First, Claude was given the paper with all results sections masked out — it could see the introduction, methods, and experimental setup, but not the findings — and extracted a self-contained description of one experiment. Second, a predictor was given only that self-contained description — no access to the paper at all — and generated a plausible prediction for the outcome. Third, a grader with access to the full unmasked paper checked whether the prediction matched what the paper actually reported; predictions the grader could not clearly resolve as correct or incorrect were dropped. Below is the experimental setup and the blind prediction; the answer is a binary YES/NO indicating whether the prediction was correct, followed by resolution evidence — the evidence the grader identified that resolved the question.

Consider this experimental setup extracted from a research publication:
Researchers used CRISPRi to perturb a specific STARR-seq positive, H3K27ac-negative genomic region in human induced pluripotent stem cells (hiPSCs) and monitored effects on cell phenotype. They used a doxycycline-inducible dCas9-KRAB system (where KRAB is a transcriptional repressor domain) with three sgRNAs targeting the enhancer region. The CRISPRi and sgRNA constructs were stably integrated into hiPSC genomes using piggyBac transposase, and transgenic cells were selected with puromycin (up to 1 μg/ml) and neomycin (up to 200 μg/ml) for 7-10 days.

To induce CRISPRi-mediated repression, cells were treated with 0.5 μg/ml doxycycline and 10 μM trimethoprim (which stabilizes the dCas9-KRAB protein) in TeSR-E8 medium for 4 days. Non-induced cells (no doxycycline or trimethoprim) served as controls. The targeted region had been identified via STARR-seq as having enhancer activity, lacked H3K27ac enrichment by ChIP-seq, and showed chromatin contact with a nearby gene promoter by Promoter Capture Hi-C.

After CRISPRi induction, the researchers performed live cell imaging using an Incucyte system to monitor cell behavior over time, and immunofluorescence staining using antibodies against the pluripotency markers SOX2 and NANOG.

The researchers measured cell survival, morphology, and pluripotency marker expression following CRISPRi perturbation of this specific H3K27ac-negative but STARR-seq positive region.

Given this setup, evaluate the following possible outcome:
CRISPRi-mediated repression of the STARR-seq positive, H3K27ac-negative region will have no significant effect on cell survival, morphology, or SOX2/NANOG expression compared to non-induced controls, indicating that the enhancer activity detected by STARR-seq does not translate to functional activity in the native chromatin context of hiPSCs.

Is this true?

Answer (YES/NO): NO